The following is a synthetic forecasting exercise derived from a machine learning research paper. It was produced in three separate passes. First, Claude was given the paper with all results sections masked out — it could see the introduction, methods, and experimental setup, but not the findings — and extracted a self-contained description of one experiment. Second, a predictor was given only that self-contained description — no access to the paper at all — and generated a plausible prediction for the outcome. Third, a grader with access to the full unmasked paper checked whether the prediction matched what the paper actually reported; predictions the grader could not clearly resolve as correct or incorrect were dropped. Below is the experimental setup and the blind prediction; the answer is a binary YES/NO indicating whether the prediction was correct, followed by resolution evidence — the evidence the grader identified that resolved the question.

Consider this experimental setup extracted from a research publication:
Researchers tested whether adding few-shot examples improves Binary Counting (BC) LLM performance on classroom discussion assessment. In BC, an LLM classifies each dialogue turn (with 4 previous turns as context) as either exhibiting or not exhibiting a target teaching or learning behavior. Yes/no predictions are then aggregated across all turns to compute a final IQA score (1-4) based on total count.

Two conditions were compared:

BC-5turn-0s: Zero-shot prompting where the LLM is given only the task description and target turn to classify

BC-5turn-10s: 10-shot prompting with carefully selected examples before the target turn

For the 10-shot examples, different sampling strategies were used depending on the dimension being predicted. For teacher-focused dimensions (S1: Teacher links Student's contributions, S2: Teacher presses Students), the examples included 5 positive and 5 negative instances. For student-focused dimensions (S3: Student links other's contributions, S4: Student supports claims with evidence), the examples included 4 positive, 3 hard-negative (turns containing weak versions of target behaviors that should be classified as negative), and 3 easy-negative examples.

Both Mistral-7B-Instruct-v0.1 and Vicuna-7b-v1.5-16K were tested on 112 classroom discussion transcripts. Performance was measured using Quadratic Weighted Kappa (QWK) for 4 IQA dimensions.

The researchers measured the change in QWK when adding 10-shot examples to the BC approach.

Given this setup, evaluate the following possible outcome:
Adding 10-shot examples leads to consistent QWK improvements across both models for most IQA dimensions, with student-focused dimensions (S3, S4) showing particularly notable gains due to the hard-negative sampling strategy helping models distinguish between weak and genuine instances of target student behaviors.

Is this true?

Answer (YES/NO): NO